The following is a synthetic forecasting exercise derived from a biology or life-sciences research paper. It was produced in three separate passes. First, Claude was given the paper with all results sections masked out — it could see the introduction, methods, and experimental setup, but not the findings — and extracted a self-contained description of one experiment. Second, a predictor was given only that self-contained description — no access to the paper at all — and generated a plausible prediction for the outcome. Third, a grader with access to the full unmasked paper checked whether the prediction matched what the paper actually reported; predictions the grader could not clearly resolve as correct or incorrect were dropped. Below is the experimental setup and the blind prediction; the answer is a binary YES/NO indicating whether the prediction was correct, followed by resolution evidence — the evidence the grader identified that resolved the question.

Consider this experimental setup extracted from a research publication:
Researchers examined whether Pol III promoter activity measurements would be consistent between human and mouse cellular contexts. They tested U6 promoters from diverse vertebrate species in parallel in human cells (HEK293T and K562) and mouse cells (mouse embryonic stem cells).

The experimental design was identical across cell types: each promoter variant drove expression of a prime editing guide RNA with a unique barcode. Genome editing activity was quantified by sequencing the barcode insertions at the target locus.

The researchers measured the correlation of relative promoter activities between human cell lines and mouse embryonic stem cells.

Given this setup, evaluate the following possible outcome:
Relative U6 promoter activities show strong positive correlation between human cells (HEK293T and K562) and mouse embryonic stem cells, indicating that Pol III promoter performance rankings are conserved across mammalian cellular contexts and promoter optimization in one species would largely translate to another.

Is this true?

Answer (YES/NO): YES